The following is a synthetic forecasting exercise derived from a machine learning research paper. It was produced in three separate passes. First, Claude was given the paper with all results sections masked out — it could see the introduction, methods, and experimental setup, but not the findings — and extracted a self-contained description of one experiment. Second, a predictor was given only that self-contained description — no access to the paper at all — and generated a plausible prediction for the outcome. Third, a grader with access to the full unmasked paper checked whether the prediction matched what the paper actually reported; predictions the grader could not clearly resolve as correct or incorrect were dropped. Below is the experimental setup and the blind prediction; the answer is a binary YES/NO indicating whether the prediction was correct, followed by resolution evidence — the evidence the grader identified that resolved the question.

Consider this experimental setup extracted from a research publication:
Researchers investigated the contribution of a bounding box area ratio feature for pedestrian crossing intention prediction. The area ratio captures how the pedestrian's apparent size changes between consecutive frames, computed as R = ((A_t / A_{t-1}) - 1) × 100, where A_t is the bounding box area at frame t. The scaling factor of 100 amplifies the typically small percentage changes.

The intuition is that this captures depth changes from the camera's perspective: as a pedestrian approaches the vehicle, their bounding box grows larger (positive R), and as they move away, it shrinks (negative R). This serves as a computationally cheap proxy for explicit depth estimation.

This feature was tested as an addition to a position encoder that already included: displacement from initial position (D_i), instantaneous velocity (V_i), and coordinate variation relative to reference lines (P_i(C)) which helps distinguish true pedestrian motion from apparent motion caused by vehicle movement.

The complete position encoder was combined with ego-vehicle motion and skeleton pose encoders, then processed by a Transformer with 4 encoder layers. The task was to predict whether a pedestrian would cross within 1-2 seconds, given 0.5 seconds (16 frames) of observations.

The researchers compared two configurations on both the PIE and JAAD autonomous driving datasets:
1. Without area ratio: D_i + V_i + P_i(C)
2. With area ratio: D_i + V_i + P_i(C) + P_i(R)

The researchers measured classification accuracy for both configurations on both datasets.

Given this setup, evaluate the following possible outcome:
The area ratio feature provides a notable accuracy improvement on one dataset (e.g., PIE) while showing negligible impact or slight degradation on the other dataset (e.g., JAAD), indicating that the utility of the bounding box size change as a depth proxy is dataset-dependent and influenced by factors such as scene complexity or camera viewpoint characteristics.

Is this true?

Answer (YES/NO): NO